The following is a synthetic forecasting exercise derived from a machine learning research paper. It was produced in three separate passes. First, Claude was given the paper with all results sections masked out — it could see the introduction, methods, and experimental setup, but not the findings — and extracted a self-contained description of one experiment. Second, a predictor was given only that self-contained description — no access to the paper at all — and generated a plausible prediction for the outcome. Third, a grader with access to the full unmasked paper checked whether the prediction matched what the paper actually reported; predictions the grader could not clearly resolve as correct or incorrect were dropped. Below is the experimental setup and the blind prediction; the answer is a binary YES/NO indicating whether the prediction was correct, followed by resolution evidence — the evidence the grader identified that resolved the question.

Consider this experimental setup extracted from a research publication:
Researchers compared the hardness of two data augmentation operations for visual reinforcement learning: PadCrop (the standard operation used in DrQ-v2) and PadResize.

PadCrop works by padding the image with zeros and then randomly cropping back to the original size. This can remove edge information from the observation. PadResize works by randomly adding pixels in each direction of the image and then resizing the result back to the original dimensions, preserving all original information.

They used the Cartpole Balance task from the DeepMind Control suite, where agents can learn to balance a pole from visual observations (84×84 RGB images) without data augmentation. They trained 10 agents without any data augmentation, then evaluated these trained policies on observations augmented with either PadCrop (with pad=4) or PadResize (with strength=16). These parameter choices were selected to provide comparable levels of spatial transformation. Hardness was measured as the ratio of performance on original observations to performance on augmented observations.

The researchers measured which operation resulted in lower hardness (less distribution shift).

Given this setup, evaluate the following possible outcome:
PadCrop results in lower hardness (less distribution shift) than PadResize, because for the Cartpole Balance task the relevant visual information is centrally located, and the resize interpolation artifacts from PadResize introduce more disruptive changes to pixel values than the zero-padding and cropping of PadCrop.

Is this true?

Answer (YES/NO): NO